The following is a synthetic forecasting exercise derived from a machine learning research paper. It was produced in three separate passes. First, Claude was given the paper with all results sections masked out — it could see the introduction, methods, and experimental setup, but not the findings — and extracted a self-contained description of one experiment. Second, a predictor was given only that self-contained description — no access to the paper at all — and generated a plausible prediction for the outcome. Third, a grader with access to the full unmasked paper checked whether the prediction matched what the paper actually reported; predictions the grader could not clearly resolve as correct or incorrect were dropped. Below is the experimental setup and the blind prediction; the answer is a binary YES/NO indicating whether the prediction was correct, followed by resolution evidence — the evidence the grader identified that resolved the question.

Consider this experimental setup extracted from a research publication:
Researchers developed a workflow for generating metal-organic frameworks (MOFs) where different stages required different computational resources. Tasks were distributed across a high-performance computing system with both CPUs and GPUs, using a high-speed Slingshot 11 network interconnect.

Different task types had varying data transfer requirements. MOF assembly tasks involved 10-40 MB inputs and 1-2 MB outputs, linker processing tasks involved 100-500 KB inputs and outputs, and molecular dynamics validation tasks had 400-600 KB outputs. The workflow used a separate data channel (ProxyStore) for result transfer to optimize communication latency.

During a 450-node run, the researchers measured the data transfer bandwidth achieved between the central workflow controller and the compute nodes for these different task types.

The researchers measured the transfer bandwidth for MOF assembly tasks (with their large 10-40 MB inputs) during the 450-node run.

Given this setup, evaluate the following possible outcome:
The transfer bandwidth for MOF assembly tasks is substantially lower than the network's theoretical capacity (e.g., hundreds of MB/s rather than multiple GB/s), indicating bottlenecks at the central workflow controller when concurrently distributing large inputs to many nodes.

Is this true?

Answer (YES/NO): NO